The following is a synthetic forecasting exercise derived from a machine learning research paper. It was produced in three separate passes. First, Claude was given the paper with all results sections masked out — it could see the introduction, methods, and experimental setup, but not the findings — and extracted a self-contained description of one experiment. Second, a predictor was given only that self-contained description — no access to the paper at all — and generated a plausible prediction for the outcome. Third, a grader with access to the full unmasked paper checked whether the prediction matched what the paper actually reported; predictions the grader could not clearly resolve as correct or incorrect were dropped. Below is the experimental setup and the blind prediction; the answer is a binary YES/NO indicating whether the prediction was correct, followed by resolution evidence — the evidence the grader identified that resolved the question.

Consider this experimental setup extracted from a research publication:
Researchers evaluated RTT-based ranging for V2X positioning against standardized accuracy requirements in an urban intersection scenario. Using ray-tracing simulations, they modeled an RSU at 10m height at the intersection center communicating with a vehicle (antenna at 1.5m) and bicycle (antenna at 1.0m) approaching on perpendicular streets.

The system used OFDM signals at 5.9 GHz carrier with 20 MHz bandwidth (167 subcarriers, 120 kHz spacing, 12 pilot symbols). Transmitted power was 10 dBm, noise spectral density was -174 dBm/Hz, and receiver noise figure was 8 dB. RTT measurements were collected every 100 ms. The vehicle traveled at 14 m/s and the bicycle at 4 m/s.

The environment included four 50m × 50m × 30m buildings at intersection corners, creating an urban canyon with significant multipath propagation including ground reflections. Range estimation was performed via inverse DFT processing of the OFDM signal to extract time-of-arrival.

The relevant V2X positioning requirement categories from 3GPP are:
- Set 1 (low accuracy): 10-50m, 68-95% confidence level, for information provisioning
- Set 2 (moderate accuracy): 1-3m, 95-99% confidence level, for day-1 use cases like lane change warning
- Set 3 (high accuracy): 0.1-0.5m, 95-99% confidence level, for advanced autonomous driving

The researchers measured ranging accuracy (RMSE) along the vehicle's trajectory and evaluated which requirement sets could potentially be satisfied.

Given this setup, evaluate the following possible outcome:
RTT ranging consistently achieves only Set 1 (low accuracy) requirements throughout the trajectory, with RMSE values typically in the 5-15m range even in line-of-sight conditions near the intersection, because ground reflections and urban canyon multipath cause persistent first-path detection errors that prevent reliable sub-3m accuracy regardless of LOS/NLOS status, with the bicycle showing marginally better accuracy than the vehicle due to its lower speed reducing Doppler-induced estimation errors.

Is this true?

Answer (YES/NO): NO